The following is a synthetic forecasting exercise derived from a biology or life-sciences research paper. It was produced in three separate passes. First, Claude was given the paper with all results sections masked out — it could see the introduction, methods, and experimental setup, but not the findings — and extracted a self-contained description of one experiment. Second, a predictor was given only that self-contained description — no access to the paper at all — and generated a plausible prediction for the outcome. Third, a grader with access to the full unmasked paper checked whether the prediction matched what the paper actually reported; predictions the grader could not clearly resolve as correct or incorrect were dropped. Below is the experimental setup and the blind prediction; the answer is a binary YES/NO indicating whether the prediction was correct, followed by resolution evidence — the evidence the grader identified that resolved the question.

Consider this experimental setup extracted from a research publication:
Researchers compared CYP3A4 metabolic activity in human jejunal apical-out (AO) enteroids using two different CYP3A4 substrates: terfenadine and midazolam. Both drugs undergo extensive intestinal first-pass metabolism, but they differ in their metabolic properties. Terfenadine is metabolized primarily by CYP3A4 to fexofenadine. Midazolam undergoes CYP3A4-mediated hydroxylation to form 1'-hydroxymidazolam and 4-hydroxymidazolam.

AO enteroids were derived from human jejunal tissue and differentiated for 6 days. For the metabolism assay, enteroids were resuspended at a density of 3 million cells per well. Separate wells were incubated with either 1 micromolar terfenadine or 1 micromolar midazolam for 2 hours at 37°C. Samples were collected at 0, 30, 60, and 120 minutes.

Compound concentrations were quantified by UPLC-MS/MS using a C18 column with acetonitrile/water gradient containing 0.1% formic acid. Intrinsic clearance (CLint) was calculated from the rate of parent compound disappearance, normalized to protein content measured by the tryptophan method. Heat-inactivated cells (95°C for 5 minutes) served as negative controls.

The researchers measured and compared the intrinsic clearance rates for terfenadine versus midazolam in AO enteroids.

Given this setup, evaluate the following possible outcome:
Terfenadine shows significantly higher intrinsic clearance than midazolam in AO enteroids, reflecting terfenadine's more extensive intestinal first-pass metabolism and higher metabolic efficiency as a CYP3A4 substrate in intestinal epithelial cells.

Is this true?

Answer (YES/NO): YES